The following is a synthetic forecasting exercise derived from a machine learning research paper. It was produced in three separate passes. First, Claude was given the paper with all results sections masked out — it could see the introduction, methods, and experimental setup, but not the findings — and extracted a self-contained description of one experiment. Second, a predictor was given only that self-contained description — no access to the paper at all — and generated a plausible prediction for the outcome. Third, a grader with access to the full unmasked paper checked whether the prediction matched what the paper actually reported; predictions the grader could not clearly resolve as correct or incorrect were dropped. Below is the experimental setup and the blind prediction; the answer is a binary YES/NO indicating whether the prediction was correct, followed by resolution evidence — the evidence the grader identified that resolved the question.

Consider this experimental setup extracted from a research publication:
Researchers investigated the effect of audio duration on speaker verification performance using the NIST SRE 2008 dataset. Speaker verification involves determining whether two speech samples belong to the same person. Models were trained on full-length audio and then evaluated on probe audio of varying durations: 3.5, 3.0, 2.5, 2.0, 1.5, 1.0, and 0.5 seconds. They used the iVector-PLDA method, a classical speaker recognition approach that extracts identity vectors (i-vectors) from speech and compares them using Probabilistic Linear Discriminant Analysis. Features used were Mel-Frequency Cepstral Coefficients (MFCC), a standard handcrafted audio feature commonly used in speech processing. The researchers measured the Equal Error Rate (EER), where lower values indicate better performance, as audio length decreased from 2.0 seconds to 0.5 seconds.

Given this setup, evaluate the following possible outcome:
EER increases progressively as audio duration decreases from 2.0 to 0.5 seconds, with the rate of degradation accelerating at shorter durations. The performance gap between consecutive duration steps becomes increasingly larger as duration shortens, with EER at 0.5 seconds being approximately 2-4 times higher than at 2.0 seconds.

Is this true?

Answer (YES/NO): YES